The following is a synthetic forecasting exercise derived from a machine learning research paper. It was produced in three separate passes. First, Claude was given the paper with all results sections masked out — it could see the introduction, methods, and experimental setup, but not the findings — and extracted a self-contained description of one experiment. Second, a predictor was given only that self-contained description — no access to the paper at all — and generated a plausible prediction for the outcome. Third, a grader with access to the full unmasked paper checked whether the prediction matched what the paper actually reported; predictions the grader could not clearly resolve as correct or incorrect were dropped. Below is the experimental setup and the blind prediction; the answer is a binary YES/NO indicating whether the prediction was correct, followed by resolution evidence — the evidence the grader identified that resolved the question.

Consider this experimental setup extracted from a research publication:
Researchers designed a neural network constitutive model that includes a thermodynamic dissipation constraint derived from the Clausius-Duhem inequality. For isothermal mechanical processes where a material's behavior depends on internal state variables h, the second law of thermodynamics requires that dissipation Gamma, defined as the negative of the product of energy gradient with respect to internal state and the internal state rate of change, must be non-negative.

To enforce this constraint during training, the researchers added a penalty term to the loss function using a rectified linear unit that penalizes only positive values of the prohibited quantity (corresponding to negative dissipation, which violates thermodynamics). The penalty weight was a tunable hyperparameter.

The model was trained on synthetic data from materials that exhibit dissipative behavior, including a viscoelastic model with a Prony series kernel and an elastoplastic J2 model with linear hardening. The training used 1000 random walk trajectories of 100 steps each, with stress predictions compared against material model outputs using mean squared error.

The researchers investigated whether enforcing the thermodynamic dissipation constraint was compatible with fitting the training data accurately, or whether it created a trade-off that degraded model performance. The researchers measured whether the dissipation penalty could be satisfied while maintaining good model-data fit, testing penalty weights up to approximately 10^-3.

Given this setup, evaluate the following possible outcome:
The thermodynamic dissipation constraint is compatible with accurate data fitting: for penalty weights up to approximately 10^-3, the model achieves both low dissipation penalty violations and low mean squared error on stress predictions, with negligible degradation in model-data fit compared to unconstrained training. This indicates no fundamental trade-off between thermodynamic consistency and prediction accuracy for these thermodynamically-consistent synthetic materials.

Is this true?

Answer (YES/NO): YES